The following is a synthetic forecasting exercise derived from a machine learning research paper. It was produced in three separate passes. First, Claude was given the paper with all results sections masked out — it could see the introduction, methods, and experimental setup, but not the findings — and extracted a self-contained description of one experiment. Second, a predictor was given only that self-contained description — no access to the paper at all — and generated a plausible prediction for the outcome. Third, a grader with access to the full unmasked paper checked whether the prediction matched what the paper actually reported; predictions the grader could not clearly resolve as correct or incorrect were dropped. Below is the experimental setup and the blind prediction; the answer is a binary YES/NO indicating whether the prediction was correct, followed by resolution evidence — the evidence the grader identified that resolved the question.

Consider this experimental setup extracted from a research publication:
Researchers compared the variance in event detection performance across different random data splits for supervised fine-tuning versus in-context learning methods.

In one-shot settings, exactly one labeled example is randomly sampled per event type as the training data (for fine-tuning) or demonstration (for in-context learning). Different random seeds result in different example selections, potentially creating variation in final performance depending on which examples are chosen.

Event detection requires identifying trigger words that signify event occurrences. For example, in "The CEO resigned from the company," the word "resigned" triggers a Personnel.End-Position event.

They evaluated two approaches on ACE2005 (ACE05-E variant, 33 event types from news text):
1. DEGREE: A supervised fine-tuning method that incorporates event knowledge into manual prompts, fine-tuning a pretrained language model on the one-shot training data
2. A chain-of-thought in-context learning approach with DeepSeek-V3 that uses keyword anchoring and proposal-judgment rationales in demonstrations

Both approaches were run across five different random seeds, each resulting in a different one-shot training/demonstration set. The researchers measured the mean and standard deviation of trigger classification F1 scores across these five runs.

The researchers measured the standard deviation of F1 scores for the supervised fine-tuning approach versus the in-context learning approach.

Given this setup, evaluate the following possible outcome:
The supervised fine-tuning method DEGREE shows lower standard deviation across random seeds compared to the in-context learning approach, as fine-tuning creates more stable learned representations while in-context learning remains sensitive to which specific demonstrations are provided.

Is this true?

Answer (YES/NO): NO